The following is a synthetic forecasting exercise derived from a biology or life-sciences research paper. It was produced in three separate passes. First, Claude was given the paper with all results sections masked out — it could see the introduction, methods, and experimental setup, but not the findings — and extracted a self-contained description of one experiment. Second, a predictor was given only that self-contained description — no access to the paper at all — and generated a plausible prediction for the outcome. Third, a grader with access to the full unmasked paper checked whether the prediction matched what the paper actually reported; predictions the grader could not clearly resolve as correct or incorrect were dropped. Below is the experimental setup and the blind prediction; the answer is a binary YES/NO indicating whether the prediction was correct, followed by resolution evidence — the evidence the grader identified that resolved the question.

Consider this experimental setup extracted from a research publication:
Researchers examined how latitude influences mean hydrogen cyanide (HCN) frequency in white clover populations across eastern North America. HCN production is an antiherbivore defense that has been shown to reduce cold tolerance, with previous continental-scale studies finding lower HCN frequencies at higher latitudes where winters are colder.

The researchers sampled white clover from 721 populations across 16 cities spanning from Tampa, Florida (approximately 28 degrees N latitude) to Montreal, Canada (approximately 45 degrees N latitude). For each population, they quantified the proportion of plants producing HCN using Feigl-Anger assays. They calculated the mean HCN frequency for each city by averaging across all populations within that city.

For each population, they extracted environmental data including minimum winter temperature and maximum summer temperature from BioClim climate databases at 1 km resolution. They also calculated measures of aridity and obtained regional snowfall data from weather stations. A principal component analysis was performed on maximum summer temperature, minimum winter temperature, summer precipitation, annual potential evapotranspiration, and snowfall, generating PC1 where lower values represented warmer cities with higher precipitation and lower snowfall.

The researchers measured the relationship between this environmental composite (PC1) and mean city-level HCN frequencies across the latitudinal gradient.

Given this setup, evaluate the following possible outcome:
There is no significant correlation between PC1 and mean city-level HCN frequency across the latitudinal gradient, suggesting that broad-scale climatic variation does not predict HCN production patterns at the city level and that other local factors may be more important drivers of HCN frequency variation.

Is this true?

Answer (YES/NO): NO